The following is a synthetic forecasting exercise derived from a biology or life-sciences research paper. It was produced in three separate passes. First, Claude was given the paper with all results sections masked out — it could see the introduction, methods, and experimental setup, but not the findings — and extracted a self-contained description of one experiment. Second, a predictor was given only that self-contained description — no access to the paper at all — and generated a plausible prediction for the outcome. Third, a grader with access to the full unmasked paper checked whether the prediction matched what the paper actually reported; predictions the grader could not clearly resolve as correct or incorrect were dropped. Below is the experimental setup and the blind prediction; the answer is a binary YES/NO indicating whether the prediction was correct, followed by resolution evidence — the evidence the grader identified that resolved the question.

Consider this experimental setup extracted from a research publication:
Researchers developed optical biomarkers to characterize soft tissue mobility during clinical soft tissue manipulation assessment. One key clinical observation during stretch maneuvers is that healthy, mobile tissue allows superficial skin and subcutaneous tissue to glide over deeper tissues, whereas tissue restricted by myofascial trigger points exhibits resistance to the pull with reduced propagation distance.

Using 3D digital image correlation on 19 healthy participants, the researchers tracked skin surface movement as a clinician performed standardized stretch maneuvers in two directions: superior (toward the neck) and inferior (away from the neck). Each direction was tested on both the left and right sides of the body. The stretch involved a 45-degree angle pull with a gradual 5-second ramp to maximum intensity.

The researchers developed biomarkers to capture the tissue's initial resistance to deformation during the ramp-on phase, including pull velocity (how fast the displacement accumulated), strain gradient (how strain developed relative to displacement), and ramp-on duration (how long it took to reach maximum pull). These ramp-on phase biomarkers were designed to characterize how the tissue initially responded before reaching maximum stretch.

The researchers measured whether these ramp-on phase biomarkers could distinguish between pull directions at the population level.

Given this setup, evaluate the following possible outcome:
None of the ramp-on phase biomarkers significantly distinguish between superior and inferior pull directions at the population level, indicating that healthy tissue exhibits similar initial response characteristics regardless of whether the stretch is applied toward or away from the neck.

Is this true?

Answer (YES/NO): NO